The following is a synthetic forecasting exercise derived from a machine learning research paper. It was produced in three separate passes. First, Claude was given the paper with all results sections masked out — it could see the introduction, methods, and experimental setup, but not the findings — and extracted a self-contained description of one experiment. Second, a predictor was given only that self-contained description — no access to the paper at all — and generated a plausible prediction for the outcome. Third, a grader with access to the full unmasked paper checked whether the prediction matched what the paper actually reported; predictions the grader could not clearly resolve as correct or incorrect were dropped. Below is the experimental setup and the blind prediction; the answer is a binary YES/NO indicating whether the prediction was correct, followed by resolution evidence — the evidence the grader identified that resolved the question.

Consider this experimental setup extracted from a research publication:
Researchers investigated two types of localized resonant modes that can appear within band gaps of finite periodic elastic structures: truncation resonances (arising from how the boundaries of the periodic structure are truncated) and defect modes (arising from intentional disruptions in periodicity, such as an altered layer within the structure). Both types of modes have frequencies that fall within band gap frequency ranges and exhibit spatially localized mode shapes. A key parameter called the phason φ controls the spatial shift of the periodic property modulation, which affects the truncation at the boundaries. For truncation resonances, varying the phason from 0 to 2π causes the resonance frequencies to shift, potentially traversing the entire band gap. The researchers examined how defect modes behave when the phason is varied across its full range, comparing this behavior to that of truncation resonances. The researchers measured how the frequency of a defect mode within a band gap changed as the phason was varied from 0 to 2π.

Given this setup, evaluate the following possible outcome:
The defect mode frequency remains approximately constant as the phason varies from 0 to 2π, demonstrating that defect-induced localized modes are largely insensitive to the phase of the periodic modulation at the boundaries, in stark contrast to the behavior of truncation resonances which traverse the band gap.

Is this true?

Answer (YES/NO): YES